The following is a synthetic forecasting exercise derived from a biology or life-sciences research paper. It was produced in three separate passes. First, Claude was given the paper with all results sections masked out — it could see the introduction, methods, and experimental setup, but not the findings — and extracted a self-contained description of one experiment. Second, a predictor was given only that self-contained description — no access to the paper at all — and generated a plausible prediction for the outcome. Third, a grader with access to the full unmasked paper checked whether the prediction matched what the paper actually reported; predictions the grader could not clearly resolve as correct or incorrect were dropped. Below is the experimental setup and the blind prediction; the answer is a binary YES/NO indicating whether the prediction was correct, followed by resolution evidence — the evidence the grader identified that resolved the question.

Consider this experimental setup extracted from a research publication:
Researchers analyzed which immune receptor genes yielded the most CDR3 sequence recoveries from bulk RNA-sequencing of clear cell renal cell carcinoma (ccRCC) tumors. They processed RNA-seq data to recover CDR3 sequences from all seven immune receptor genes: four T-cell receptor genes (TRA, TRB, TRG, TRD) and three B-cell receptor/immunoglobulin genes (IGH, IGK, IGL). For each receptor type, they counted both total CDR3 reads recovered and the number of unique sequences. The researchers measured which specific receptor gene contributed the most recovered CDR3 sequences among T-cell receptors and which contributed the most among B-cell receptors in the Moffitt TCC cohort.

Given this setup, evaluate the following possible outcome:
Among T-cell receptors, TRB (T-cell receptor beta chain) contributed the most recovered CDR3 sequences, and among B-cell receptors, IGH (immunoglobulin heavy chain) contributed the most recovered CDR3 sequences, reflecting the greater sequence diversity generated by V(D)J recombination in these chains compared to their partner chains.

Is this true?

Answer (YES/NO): NO